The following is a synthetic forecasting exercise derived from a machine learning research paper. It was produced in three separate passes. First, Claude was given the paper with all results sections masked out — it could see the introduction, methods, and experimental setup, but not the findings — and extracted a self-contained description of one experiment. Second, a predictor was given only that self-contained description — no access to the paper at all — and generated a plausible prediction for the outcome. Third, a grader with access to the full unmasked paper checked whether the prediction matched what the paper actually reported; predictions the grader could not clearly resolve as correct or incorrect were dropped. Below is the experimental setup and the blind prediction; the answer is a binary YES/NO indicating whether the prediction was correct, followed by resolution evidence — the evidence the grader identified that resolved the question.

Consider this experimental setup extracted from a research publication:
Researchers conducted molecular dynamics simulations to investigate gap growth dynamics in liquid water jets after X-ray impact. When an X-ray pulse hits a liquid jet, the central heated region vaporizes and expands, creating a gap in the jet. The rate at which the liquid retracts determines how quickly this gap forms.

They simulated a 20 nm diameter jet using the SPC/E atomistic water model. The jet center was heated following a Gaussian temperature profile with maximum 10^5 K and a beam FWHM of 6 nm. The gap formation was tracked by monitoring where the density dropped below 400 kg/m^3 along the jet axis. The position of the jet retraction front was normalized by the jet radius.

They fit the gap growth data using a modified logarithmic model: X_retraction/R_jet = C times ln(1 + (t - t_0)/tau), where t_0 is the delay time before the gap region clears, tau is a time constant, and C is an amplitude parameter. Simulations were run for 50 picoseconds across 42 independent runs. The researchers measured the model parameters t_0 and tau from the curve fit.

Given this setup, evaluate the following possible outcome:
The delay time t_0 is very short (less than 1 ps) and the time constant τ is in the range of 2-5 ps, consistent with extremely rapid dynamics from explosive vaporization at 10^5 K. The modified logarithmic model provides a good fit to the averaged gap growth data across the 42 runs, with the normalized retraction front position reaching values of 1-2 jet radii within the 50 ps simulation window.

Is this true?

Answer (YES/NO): NO